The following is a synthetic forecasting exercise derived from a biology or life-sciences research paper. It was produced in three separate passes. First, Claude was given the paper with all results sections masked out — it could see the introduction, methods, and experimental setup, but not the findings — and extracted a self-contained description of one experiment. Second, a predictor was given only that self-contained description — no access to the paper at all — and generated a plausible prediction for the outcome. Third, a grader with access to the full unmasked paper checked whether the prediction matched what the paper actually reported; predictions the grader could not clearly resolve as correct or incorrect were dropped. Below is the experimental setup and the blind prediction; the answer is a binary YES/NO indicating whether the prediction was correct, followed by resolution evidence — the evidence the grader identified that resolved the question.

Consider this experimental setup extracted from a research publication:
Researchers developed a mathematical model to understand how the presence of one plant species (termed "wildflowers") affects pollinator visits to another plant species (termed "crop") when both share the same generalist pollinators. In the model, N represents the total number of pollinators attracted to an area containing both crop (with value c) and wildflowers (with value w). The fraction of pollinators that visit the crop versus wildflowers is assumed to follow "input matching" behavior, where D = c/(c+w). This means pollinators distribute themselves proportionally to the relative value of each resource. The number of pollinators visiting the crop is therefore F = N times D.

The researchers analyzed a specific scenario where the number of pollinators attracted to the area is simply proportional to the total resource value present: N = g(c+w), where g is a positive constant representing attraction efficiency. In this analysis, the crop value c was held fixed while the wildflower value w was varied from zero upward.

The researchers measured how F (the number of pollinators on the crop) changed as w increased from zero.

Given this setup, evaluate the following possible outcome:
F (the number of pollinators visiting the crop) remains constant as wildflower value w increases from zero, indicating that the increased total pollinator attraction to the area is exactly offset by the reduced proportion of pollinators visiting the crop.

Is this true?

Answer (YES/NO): YES